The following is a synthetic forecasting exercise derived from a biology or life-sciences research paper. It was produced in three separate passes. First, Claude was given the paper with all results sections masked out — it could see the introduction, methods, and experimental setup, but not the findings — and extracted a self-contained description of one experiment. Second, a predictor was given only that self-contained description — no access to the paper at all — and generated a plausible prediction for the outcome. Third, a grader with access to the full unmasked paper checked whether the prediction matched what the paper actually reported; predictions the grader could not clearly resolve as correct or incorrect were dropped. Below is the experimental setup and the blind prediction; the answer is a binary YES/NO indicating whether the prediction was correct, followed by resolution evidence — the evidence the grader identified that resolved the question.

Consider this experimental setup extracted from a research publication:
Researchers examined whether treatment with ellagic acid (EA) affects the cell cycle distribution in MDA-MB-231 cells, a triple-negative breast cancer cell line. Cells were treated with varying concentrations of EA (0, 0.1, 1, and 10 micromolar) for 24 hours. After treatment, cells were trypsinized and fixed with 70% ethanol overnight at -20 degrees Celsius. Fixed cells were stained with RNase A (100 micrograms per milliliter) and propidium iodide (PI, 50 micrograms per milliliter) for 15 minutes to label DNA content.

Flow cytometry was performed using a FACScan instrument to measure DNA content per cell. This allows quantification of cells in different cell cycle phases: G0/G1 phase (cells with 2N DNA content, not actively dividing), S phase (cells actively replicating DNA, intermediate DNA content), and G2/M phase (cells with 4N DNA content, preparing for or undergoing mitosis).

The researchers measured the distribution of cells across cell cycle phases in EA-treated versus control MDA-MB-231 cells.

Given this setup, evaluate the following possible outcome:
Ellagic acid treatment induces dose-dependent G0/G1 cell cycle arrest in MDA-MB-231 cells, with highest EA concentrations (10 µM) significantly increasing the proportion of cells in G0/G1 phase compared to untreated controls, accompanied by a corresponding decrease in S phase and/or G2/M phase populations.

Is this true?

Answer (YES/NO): YES